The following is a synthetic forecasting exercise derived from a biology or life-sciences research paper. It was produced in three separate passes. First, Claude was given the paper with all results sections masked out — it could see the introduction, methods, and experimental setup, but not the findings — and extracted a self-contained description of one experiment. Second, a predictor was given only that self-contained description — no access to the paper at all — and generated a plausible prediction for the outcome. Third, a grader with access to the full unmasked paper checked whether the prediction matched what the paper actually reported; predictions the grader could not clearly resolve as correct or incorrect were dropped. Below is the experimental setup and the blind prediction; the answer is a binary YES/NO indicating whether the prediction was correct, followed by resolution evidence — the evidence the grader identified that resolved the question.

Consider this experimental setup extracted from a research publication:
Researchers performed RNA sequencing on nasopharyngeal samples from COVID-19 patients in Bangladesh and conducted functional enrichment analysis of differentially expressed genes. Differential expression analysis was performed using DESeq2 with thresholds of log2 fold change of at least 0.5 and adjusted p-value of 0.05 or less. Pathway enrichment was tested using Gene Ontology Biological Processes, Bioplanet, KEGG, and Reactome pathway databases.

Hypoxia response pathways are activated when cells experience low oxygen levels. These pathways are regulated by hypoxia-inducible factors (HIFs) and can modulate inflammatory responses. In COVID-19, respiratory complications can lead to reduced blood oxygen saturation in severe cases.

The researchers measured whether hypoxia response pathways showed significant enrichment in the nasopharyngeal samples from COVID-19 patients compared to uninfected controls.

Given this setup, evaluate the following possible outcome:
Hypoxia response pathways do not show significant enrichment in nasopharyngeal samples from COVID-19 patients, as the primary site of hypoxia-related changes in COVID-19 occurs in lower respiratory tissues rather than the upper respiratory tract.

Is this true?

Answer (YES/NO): YES